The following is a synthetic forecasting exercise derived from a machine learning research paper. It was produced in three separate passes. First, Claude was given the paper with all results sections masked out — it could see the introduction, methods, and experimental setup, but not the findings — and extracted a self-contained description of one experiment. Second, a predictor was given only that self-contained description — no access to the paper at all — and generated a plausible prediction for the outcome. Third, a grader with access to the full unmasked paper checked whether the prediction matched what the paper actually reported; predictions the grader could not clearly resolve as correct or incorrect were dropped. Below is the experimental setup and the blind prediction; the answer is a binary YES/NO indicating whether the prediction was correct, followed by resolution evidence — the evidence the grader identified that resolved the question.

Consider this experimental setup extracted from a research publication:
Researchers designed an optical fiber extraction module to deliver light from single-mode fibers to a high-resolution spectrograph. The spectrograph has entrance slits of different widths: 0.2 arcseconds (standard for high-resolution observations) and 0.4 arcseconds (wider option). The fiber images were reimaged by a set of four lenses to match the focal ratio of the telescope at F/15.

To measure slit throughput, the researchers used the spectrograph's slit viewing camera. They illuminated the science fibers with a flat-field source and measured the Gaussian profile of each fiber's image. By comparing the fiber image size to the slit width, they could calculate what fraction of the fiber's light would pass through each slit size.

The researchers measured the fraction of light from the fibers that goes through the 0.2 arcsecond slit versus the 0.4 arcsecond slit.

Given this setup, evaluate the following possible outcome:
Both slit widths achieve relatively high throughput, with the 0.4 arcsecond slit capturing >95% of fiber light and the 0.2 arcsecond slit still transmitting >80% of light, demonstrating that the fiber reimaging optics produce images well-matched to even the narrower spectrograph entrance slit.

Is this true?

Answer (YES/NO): YES